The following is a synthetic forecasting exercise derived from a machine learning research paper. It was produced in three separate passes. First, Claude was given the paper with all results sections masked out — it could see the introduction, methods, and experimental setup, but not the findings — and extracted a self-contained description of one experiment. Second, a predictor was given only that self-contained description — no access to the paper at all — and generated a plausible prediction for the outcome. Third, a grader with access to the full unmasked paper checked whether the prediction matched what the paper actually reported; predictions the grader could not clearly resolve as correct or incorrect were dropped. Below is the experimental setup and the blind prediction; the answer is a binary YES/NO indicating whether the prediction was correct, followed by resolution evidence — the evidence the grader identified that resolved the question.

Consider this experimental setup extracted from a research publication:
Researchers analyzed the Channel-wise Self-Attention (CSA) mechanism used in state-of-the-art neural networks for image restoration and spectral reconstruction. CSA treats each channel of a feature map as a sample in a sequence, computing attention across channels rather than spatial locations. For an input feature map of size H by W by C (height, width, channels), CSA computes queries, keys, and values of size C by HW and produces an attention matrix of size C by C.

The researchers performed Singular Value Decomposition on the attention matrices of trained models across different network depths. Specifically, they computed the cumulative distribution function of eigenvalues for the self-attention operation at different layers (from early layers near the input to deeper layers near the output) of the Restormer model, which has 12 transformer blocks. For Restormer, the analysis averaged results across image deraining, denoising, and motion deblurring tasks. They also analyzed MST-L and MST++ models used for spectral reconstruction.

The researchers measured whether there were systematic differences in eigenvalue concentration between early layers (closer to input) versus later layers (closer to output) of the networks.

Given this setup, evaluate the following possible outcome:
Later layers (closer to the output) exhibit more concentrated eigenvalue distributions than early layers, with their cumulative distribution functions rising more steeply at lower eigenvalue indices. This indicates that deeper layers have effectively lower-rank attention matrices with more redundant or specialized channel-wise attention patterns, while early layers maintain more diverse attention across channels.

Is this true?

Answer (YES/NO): NO